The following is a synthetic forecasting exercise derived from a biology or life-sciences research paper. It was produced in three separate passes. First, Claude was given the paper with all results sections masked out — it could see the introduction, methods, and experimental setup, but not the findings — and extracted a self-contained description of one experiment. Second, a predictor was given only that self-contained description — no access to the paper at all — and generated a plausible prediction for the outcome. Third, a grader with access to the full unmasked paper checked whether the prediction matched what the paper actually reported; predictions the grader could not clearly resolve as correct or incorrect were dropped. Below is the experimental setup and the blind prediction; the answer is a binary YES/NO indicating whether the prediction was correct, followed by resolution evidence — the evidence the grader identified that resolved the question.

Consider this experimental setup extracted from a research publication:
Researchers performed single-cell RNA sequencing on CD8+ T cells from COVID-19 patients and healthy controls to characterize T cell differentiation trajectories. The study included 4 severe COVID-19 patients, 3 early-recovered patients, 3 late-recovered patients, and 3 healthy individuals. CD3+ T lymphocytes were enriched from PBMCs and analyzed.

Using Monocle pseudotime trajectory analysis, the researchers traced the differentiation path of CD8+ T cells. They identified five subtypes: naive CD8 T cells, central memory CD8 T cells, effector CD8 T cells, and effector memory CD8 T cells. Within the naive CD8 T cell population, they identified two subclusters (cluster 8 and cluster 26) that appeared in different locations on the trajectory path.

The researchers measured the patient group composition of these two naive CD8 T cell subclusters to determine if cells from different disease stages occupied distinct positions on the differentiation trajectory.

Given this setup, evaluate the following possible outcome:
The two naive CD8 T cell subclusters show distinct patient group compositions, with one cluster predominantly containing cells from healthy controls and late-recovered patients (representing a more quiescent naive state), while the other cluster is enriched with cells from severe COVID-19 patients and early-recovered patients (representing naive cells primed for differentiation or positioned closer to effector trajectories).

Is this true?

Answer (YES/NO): NO